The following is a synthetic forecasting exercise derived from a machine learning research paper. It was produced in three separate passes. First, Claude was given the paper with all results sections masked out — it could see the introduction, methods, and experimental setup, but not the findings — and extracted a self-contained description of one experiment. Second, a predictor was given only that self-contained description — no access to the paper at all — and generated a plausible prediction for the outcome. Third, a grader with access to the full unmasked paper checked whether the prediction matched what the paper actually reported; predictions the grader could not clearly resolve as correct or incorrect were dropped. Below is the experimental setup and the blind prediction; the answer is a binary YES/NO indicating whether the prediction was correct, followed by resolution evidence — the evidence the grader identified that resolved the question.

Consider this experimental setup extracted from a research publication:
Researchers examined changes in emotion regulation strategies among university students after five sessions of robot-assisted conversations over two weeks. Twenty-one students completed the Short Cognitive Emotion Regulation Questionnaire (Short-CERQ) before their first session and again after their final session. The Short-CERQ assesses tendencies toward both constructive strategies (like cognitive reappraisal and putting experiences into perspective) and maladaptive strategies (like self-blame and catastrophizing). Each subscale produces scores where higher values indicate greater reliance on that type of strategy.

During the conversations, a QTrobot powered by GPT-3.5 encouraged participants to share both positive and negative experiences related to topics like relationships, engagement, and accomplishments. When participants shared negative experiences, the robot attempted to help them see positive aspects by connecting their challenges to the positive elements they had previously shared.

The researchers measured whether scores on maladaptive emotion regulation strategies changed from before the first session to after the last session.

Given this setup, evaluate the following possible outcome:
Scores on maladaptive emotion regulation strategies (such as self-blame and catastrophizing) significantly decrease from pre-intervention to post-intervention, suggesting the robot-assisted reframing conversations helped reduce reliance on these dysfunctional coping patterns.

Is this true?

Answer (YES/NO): NO